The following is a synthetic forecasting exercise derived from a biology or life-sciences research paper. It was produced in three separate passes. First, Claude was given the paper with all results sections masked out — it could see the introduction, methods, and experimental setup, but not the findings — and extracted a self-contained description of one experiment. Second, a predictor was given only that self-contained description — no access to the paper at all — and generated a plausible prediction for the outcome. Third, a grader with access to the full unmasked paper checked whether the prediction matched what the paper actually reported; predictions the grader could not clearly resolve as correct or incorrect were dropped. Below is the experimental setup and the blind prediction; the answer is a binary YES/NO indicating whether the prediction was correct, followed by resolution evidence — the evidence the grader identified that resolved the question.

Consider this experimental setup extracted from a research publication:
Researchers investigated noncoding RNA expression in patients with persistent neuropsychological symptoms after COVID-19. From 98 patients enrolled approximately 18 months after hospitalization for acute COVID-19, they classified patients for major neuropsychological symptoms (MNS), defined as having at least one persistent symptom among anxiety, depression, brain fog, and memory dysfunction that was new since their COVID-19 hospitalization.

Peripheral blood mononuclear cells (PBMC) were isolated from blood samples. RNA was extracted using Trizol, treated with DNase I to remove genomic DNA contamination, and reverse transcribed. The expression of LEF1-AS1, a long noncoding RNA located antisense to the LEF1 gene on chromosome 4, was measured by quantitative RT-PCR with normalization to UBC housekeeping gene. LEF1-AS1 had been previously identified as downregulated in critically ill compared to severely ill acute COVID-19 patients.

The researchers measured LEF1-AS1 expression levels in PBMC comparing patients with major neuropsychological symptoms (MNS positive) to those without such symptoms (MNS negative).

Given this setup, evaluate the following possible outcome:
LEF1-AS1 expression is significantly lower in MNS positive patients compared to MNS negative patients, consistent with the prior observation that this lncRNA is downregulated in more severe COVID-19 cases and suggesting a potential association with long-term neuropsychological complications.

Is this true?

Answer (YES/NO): NO